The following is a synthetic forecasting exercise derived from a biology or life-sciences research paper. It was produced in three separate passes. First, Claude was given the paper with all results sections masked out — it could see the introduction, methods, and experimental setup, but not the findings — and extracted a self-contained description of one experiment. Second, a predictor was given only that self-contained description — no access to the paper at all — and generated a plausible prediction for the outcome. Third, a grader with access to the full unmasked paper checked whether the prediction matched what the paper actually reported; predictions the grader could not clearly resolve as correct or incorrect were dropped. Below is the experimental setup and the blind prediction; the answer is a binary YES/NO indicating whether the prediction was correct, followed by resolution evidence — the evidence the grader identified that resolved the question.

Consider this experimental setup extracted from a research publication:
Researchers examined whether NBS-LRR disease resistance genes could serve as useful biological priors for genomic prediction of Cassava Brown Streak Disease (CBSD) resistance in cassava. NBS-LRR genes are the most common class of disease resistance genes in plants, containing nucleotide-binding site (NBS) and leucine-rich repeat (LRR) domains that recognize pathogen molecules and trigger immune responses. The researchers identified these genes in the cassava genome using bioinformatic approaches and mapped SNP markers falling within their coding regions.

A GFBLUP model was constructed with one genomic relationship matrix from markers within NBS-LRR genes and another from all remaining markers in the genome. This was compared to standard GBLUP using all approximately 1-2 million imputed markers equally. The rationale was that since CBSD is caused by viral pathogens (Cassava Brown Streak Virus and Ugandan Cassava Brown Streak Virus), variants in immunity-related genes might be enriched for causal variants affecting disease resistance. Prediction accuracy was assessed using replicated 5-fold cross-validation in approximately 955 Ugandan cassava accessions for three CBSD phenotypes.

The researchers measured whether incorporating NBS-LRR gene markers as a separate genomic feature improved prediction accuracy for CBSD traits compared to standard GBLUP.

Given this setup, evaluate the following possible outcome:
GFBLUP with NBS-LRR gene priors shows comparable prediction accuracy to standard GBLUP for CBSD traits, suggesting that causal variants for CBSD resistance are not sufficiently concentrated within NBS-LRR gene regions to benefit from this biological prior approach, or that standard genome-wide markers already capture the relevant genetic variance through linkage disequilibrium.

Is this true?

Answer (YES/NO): YES